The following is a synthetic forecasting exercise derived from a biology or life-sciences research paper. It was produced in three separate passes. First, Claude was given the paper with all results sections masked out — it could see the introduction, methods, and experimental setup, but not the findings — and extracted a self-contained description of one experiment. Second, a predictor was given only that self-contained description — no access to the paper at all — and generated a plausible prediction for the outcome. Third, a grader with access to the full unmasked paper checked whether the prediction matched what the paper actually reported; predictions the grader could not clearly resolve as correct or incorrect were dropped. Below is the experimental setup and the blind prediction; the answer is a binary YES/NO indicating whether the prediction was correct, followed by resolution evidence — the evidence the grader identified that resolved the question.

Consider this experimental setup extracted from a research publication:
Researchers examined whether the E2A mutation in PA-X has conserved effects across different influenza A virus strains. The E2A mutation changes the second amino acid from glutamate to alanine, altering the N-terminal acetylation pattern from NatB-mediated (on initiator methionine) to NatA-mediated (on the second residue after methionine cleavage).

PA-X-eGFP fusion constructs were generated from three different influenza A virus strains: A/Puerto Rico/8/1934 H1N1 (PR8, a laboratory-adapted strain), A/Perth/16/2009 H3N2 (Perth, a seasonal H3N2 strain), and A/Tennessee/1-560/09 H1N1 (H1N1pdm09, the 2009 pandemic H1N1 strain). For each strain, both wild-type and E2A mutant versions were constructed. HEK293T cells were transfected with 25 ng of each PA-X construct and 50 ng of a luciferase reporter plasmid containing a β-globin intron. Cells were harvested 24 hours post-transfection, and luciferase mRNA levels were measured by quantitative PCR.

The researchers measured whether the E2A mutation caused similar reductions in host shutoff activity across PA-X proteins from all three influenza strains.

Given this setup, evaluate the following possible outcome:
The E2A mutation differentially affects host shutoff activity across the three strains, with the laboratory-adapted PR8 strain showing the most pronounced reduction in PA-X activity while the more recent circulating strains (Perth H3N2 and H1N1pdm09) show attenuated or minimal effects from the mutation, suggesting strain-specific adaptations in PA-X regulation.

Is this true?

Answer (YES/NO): NO